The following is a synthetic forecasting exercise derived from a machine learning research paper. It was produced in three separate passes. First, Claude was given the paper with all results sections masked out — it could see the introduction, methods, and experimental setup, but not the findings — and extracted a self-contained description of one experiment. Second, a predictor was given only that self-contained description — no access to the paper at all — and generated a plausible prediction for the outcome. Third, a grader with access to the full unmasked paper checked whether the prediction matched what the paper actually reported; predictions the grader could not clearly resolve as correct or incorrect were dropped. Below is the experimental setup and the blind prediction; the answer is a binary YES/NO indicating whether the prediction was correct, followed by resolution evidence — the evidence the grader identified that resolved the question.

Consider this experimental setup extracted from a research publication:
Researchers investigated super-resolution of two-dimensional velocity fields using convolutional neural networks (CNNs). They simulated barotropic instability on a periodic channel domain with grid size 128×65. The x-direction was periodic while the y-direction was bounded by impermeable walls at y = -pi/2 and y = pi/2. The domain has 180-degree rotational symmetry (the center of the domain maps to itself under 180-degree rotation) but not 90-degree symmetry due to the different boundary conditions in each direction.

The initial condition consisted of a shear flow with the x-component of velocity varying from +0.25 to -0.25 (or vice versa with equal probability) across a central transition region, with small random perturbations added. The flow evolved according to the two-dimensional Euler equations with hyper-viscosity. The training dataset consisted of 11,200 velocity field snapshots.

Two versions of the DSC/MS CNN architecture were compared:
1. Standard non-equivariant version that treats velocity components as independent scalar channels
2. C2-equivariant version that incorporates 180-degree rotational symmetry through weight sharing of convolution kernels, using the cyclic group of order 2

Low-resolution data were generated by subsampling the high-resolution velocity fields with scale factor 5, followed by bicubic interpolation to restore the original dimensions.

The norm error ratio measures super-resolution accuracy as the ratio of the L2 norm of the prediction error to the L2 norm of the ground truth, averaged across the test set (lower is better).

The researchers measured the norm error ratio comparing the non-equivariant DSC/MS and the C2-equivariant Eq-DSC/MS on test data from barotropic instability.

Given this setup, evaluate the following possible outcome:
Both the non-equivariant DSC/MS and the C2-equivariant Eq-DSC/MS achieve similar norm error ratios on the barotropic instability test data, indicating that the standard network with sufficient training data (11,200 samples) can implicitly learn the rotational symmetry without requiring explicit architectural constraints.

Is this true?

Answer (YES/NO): YES